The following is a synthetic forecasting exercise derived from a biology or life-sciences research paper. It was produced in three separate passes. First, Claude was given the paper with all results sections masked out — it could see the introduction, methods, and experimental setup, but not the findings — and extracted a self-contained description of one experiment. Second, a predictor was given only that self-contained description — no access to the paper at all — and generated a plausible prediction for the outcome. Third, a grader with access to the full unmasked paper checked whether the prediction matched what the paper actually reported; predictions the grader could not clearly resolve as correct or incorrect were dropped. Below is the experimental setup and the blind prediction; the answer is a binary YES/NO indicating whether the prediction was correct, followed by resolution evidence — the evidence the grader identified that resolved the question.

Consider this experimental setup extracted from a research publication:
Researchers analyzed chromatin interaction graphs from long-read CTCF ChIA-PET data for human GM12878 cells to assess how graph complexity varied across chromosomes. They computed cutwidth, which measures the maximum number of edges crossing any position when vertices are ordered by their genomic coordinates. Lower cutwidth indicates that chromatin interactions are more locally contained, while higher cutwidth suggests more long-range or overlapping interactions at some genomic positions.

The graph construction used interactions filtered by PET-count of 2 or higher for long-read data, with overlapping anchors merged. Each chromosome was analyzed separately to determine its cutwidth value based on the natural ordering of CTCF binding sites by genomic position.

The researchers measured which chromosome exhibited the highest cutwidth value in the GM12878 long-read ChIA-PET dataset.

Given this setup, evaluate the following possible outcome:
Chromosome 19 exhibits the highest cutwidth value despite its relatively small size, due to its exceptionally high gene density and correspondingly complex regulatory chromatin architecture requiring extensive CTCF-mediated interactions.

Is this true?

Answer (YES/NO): NO